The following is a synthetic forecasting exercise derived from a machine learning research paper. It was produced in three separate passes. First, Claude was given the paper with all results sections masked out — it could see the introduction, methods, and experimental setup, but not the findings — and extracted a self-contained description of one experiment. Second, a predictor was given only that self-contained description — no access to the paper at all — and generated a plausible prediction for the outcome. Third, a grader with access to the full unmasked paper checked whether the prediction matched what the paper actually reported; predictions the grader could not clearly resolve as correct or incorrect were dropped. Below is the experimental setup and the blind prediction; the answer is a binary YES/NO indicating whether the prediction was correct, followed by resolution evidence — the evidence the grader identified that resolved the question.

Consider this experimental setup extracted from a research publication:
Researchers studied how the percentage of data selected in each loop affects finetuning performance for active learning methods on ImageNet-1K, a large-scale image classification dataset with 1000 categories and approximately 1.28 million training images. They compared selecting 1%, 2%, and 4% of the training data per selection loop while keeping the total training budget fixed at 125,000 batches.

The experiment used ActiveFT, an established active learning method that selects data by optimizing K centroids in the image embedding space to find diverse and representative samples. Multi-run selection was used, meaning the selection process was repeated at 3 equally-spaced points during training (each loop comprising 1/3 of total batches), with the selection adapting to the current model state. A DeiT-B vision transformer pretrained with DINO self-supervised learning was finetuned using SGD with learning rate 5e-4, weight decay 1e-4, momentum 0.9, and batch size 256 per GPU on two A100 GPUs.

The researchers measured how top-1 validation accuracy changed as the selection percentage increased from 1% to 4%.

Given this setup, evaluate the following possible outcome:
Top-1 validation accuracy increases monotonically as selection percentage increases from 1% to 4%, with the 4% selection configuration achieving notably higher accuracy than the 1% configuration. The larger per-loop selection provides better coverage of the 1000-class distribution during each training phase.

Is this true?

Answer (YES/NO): YES